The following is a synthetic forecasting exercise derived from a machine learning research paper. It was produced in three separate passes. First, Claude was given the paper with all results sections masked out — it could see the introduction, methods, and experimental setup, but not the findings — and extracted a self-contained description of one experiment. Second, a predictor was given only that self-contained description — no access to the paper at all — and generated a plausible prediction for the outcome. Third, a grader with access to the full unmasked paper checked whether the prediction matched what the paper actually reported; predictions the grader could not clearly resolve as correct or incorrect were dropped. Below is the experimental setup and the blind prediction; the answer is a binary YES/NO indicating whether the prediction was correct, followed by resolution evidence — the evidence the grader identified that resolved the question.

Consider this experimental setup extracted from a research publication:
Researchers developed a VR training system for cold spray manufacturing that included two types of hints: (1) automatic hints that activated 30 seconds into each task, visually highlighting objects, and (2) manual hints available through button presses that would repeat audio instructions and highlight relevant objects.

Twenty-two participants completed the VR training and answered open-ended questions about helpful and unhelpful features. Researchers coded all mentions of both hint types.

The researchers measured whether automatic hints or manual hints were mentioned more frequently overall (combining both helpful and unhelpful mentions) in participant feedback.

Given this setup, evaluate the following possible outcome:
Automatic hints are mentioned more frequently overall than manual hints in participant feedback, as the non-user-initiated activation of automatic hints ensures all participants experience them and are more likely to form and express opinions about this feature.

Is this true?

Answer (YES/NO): YES